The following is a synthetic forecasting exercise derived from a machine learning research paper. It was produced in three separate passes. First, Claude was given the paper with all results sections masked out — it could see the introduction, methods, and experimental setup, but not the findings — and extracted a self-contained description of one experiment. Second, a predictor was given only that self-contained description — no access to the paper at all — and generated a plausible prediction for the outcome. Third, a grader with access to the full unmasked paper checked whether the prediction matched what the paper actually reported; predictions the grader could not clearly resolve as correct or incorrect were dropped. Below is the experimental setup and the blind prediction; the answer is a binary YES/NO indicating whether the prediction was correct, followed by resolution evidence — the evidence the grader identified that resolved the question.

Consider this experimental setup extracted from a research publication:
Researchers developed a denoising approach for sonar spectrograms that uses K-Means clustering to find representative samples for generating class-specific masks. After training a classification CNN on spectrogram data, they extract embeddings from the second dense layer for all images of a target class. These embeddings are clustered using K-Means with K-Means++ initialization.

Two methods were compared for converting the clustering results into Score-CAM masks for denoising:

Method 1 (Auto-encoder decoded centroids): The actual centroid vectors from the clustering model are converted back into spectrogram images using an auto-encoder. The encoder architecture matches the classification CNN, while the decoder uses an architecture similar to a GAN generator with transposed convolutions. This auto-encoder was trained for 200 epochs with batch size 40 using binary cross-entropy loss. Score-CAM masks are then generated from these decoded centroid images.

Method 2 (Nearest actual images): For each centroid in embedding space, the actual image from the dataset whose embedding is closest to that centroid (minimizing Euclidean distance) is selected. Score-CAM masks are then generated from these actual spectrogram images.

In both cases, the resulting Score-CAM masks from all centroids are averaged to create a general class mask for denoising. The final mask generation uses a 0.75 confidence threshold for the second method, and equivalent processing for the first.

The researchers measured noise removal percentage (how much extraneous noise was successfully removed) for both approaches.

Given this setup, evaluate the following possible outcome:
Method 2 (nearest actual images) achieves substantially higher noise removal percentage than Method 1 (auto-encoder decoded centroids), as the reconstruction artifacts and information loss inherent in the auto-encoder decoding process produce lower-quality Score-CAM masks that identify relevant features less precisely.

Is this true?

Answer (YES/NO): NO